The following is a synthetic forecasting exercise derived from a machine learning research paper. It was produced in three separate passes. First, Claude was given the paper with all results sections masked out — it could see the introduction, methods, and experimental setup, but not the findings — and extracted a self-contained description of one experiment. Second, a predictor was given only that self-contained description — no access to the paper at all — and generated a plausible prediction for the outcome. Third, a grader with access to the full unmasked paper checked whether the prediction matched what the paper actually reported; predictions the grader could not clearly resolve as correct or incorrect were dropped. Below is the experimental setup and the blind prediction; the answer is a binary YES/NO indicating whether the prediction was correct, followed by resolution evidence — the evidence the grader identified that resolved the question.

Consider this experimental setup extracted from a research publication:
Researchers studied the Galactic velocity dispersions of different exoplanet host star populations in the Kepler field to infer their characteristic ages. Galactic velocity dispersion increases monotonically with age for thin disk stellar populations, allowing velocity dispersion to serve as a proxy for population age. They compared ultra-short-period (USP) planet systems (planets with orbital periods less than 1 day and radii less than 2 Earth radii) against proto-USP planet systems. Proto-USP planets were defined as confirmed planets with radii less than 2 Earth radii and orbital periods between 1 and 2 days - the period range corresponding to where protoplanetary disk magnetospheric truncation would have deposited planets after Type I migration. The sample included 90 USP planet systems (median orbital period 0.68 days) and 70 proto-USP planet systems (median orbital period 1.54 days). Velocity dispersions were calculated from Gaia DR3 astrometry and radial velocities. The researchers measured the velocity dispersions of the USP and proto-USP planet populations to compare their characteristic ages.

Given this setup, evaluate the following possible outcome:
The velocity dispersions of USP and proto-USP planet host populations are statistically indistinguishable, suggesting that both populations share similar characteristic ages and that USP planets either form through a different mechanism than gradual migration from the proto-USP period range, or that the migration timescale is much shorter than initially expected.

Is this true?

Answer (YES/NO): NO